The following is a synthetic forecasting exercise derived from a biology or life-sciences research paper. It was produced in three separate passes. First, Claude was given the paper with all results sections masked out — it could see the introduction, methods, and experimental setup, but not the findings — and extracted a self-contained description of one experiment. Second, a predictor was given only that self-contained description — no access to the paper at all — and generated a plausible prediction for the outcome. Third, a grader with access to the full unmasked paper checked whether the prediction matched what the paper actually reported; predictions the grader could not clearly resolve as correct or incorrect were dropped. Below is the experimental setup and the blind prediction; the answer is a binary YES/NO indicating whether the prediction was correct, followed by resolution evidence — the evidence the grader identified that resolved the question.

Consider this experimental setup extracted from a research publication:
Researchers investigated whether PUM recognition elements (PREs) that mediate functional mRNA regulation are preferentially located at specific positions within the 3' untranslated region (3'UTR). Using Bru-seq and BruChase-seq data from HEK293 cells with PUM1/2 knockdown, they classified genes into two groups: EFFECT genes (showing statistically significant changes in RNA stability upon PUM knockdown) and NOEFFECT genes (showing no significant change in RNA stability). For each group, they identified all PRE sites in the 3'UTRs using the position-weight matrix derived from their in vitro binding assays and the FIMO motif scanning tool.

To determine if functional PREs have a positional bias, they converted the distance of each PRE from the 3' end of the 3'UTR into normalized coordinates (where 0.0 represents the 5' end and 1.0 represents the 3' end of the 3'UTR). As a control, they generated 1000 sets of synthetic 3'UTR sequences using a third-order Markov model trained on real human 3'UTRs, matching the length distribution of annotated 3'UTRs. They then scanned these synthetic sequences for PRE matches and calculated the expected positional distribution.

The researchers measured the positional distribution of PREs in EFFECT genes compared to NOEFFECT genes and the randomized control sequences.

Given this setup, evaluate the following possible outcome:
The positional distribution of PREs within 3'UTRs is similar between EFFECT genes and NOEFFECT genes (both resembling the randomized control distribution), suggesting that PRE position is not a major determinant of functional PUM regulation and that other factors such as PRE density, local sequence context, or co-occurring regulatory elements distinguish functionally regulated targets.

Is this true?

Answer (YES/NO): NO